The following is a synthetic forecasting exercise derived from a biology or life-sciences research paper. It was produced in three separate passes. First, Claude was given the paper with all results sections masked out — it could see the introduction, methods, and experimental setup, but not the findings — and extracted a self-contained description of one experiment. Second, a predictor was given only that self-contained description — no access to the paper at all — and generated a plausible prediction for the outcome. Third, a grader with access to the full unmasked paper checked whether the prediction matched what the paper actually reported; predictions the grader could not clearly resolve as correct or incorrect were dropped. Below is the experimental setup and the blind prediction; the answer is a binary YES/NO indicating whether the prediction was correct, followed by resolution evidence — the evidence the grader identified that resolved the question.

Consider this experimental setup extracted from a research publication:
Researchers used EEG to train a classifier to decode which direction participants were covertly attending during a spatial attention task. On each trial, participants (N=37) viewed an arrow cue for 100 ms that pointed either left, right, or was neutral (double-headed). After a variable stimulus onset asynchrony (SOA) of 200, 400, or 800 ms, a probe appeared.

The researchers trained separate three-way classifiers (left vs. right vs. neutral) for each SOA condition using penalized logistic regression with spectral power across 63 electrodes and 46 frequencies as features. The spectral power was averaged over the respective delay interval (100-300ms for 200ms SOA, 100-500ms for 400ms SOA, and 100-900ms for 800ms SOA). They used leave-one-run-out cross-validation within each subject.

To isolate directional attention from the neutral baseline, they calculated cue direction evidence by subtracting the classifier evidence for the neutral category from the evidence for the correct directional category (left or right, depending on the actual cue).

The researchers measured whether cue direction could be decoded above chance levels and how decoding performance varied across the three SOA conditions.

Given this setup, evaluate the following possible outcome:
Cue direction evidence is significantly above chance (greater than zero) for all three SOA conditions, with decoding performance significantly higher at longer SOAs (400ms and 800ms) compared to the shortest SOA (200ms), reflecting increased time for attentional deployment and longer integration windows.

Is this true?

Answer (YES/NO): NO